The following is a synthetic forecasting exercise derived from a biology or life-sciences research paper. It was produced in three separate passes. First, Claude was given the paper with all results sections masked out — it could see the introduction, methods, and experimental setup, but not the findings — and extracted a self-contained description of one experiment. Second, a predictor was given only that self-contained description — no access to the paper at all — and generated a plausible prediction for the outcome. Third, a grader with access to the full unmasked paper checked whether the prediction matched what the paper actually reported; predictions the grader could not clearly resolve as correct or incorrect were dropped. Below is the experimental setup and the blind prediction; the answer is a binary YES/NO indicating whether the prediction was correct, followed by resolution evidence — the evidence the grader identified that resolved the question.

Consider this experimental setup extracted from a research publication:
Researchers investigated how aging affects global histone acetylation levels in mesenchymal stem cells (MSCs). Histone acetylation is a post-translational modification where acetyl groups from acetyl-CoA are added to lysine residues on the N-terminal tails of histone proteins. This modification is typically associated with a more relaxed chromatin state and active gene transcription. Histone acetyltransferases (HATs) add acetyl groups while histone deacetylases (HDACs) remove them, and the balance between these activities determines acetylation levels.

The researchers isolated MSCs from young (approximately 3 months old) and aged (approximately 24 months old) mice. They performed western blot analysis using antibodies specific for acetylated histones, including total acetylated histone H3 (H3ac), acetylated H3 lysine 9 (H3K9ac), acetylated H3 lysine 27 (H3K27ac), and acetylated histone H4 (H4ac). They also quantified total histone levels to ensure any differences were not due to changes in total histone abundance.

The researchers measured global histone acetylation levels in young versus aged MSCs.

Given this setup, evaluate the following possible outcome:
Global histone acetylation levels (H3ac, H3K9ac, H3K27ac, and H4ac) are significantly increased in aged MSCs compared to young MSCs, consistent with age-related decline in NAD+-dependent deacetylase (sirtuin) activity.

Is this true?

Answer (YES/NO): NO